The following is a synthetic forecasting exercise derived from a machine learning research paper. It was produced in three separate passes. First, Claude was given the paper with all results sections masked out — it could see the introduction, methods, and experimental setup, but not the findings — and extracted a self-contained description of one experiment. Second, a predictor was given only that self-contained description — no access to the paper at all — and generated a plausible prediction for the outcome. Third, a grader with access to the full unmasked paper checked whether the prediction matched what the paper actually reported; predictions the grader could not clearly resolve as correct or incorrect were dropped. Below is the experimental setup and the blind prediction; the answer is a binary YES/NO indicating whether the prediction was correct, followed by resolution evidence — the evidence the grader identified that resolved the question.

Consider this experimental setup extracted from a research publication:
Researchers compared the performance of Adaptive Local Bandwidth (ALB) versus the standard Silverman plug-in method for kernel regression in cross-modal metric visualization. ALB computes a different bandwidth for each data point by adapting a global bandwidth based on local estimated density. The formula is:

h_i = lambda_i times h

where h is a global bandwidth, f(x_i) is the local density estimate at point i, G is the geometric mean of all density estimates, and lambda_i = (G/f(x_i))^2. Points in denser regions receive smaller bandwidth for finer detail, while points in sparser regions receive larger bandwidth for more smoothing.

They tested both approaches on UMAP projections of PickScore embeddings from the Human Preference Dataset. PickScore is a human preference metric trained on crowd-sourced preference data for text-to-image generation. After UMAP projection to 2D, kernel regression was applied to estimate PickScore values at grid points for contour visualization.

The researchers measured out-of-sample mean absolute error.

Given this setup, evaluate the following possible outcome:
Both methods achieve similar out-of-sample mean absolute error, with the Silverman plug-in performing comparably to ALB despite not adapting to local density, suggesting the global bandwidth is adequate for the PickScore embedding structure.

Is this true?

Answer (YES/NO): YES